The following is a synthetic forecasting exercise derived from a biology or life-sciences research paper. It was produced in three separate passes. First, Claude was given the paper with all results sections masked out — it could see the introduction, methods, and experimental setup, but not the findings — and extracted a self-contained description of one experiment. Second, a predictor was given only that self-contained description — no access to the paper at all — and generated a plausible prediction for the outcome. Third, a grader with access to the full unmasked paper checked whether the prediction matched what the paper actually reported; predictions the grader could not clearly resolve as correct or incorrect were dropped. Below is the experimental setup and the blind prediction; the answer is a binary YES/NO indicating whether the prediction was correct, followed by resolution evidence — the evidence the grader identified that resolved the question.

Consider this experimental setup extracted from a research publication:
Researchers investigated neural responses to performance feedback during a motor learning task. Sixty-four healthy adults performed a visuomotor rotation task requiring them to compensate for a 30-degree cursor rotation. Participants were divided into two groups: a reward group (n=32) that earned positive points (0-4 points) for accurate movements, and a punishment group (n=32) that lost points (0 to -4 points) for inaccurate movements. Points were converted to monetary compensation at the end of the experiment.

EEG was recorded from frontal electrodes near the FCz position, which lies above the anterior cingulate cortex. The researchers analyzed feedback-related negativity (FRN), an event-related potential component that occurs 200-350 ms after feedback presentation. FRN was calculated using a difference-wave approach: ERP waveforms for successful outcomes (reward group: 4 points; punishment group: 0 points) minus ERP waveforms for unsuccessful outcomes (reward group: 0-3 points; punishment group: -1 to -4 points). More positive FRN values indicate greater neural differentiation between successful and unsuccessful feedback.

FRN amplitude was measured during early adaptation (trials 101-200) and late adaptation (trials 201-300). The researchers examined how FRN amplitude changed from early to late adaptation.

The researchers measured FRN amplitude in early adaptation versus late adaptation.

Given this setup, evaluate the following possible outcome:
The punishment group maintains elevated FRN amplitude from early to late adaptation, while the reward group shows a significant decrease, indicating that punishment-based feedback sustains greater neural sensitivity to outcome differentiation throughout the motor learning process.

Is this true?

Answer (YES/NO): NO